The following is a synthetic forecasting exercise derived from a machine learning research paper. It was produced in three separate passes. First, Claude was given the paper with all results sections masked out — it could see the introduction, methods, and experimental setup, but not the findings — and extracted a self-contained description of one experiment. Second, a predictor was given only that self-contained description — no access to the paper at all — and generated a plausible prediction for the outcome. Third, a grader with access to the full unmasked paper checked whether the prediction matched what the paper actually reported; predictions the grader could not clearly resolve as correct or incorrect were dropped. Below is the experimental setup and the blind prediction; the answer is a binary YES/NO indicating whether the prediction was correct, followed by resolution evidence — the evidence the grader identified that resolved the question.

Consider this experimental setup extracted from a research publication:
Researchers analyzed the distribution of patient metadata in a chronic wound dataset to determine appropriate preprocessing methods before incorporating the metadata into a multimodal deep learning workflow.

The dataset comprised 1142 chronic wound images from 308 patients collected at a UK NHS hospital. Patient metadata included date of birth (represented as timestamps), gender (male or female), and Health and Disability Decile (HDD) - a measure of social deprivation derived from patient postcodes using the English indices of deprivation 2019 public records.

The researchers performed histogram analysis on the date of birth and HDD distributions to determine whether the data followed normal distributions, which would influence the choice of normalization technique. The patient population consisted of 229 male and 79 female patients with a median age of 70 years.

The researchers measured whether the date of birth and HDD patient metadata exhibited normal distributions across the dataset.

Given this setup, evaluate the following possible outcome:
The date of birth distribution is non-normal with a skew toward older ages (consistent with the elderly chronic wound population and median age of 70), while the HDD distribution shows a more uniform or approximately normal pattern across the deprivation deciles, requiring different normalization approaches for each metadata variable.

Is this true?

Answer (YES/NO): NO